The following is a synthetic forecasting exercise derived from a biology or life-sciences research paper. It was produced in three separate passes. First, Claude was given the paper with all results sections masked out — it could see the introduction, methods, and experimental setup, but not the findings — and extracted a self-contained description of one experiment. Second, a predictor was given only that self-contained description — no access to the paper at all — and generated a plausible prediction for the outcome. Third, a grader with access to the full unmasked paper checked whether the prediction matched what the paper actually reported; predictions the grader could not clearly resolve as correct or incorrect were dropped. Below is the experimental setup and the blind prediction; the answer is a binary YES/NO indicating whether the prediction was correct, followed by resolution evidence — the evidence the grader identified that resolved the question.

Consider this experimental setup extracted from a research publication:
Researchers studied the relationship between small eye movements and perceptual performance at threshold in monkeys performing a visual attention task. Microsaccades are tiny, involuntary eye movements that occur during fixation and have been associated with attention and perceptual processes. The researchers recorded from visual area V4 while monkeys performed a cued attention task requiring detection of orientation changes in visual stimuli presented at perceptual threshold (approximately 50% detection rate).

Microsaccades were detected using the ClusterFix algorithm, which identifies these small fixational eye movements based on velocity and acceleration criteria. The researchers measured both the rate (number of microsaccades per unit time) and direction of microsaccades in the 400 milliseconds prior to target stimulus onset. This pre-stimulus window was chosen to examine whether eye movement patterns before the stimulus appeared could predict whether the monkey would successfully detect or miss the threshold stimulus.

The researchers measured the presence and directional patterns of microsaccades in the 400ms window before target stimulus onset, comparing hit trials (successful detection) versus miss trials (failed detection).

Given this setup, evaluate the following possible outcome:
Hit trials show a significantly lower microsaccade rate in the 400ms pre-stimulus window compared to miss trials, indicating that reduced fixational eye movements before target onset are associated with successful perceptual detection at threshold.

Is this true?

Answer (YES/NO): YES